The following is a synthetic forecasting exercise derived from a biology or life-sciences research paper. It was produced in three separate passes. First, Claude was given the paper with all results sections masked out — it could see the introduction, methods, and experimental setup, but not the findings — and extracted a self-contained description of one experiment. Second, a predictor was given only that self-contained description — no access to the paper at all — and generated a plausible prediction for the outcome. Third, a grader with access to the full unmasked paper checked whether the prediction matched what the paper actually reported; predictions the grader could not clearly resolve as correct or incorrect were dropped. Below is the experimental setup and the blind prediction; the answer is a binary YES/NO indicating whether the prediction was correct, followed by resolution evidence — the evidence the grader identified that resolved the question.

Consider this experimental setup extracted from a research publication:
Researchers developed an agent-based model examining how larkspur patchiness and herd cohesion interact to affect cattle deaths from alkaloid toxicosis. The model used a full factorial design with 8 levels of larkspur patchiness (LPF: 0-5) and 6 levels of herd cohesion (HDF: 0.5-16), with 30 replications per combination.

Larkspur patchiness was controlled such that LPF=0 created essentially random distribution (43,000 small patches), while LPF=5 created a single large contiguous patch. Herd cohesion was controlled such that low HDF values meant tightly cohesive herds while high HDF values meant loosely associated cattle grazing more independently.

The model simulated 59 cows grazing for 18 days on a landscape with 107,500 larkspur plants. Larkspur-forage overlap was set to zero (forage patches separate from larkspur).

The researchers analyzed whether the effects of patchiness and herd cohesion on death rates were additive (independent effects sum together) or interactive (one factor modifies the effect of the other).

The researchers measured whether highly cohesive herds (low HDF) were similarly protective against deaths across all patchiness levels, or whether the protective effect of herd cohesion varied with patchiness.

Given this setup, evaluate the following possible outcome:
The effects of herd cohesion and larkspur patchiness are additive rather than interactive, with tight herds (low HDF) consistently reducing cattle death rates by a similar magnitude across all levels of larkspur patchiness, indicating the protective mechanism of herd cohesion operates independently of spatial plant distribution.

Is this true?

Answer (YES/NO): NO